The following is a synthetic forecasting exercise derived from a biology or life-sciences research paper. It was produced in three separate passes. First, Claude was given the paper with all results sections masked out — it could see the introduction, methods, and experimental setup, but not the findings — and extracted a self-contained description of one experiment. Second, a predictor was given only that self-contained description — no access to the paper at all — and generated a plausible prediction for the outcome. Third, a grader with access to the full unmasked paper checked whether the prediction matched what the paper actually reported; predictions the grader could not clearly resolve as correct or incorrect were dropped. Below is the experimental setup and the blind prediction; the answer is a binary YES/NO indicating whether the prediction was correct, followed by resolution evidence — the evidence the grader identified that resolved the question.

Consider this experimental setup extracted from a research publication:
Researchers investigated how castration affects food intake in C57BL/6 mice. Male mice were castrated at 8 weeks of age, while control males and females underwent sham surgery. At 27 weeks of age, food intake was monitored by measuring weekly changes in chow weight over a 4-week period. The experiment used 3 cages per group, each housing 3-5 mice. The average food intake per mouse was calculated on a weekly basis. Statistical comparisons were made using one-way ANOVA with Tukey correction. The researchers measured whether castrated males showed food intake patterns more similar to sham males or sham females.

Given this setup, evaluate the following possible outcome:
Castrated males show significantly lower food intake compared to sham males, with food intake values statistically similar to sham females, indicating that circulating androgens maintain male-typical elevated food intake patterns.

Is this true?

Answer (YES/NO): NO